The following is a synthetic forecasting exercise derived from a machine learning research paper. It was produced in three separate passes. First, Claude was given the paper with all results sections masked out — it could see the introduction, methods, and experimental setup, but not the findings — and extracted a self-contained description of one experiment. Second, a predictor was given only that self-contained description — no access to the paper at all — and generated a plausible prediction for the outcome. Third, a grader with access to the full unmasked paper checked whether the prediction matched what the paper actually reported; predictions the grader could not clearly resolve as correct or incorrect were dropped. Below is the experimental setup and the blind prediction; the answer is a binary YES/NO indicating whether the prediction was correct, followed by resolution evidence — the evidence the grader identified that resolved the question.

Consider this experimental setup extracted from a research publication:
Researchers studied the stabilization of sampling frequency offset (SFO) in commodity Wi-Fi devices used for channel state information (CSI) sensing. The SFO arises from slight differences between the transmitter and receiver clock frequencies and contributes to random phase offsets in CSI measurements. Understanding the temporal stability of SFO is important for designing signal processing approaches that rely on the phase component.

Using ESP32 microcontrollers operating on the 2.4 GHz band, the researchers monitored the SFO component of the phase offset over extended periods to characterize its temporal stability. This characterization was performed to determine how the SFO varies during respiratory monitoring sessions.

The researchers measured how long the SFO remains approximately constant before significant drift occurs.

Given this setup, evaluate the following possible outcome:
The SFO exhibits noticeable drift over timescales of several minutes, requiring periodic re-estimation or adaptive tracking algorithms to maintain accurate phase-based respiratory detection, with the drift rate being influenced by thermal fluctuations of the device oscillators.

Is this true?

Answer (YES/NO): NO